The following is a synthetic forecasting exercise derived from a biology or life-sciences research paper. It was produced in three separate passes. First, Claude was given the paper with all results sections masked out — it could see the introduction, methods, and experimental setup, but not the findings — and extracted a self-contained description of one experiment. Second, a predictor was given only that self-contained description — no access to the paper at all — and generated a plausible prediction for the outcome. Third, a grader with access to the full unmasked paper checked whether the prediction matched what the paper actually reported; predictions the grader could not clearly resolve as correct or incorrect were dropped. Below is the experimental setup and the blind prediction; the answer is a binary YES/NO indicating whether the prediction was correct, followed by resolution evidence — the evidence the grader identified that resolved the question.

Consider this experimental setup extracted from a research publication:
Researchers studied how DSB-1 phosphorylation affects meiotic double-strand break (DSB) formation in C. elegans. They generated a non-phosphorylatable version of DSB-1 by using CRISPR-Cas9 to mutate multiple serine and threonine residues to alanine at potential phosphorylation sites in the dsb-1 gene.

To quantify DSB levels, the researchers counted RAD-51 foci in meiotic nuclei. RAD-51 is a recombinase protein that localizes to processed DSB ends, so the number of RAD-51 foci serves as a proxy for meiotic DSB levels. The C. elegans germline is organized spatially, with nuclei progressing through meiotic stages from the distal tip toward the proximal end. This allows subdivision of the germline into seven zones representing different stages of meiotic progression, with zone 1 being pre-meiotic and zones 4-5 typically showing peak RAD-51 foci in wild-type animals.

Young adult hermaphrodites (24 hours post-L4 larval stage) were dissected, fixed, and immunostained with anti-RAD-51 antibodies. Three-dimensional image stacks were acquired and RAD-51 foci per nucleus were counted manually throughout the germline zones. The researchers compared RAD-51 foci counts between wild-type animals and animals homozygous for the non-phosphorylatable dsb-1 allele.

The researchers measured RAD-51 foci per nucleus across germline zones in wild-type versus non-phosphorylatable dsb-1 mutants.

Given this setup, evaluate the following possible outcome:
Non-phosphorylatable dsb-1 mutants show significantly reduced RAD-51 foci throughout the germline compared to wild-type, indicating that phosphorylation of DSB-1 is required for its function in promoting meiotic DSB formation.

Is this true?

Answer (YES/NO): NO